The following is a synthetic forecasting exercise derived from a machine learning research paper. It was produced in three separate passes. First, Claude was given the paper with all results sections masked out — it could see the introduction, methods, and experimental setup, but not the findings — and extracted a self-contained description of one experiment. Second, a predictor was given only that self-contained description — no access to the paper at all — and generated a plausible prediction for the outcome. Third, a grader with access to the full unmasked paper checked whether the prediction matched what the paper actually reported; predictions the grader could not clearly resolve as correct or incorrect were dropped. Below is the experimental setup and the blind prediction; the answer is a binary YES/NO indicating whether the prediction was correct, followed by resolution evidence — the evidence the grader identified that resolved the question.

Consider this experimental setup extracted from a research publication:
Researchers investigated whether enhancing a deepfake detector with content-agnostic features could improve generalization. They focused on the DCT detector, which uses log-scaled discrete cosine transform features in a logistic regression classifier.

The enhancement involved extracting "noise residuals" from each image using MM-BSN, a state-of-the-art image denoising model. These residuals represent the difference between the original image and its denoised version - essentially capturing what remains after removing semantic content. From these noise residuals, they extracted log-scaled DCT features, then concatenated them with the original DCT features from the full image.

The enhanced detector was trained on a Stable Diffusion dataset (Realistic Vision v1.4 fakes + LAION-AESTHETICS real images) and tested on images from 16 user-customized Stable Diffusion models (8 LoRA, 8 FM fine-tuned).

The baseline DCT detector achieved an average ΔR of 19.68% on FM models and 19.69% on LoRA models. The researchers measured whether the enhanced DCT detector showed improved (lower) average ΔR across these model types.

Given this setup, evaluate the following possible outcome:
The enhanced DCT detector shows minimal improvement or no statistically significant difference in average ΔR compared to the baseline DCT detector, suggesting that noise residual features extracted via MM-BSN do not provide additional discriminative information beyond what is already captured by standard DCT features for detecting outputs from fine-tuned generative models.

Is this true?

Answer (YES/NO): NO